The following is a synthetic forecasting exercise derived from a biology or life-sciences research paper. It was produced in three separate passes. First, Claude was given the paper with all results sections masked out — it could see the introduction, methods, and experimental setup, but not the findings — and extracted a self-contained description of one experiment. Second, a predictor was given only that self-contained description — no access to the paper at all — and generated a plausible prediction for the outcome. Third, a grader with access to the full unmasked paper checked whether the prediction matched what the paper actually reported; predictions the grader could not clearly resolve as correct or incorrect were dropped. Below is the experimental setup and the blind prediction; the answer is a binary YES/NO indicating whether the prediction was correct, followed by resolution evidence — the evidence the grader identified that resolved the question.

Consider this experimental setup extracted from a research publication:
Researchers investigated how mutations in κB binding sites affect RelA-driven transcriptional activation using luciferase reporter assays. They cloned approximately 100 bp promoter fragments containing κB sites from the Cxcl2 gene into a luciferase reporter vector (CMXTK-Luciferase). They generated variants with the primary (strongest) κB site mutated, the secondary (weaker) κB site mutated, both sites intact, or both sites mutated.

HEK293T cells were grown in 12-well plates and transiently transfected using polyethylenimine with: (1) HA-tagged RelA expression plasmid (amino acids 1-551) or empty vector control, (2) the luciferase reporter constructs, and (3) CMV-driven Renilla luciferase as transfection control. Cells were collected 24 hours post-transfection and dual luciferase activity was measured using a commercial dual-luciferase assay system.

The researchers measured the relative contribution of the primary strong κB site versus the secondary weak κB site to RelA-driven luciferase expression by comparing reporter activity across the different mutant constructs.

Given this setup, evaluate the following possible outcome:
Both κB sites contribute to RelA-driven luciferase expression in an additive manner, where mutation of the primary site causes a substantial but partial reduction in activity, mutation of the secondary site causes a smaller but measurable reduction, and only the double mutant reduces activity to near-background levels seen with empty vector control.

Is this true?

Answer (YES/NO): NO